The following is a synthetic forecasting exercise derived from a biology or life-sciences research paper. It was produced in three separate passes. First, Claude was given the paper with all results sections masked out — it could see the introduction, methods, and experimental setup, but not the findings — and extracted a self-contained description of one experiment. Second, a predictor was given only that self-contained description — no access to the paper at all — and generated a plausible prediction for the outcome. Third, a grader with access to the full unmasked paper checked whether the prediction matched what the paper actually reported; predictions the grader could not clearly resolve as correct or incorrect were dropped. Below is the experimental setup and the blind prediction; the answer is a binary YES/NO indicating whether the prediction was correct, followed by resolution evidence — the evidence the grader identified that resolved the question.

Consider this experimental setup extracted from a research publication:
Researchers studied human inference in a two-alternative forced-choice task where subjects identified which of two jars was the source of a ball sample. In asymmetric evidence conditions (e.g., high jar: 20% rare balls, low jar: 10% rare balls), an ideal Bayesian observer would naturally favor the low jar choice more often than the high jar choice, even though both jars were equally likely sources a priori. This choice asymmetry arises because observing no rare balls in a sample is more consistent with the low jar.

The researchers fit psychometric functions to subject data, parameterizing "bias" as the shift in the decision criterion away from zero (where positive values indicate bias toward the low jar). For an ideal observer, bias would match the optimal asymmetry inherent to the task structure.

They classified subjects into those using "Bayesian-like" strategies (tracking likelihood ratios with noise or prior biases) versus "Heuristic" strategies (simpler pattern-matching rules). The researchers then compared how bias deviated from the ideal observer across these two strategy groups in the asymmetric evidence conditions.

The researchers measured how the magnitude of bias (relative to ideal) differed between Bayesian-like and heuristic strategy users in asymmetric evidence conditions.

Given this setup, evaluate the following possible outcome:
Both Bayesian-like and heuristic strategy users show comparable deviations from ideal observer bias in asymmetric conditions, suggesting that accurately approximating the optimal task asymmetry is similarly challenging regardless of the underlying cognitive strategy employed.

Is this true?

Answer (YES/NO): NO